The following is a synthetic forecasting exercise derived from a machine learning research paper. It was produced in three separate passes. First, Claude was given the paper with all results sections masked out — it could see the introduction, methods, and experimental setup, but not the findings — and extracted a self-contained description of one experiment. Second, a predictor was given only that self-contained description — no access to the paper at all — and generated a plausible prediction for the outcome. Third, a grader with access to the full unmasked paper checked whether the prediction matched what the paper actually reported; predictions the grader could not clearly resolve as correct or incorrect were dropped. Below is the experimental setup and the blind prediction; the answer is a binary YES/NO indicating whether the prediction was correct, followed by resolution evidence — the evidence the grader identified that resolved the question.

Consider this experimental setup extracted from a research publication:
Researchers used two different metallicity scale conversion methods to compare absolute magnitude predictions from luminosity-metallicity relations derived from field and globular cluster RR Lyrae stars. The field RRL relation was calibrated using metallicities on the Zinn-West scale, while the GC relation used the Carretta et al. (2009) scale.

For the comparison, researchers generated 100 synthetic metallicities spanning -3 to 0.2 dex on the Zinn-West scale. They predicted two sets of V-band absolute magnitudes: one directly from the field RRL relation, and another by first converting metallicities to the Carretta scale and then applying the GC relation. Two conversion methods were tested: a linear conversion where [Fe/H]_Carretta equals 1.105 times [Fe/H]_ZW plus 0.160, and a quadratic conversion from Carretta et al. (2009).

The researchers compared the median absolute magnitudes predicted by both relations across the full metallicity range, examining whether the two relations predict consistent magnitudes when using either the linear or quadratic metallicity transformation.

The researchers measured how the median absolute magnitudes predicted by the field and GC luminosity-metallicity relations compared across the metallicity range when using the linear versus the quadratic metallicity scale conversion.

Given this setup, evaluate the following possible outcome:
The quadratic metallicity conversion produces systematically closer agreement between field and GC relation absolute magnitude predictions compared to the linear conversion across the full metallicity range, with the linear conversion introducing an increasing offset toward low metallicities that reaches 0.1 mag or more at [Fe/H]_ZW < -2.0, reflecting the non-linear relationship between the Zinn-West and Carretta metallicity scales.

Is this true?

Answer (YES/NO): NO